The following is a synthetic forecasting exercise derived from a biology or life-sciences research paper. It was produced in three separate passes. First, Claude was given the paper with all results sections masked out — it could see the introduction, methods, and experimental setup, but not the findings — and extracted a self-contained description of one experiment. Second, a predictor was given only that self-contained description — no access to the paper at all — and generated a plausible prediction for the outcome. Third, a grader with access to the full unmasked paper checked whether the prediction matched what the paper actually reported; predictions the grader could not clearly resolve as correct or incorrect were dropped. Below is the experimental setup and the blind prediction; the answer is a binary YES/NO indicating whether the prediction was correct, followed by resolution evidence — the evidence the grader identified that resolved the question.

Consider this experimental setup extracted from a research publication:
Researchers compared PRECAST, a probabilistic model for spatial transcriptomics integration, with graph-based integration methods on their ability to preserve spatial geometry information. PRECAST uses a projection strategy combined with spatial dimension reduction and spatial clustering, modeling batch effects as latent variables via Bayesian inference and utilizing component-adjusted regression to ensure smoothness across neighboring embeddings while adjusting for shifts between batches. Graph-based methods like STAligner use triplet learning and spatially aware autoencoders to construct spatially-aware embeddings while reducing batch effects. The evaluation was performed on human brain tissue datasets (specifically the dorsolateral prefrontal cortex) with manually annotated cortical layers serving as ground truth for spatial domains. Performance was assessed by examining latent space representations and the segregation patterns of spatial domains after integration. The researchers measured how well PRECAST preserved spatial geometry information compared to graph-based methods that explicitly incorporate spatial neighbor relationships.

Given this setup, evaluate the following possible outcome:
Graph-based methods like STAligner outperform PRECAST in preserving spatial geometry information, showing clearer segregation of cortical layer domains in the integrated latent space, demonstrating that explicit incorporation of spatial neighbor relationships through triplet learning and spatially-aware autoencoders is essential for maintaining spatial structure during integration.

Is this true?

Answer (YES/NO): YES